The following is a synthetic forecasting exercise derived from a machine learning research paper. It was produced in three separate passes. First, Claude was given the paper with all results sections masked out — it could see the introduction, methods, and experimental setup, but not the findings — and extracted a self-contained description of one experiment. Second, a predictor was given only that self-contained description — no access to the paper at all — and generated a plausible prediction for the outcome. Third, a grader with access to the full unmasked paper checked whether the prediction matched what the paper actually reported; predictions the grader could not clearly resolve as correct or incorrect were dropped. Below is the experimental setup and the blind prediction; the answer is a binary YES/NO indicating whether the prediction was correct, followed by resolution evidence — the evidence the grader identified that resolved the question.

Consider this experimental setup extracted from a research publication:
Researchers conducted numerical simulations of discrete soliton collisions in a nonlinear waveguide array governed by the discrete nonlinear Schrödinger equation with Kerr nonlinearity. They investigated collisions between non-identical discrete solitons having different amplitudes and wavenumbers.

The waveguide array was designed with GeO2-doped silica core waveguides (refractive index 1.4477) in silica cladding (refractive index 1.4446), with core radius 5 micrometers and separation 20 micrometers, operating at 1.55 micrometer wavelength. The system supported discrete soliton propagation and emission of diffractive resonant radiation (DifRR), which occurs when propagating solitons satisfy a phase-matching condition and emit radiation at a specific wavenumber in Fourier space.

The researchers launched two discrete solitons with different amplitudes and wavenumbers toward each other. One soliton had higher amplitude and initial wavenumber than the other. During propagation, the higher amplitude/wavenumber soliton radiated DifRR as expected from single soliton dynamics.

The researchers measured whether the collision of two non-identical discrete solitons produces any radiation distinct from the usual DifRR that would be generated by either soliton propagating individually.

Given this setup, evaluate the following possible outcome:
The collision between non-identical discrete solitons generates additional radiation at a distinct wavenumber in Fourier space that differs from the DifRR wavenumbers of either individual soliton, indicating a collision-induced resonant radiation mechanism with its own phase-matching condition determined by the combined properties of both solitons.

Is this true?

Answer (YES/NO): NO